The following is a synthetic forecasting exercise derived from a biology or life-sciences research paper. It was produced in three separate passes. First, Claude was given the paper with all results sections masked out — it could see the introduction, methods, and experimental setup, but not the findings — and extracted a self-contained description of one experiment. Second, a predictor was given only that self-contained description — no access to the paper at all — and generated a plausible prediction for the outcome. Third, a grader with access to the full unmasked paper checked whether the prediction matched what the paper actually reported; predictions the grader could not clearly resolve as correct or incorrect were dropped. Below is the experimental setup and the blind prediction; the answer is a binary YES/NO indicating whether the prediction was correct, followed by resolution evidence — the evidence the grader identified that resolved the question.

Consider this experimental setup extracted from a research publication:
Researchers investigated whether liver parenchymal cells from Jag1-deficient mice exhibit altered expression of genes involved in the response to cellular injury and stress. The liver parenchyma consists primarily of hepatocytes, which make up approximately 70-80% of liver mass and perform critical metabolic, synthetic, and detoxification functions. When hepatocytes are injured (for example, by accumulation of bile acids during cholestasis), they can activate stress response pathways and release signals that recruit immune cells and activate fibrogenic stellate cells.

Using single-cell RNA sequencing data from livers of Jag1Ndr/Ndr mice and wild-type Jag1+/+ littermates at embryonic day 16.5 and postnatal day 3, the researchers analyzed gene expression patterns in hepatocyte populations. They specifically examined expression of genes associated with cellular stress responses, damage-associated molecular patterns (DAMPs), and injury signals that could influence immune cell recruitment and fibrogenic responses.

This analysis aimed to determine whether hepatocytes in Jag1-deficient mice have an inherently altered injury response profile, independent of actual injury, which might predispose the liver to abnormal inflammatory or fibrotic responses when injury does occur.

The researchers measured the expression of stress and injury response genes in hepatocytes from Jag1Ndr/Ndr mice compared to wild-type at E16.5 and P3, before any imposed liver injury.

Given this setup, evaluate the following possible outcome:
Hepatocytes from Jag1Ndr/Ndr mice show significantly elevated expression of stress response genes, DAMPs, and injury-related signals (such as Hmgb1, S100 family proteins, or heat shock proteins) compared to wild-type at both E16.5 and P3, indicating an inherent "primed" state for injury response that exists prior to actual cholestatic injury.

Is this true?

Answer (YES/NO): NO